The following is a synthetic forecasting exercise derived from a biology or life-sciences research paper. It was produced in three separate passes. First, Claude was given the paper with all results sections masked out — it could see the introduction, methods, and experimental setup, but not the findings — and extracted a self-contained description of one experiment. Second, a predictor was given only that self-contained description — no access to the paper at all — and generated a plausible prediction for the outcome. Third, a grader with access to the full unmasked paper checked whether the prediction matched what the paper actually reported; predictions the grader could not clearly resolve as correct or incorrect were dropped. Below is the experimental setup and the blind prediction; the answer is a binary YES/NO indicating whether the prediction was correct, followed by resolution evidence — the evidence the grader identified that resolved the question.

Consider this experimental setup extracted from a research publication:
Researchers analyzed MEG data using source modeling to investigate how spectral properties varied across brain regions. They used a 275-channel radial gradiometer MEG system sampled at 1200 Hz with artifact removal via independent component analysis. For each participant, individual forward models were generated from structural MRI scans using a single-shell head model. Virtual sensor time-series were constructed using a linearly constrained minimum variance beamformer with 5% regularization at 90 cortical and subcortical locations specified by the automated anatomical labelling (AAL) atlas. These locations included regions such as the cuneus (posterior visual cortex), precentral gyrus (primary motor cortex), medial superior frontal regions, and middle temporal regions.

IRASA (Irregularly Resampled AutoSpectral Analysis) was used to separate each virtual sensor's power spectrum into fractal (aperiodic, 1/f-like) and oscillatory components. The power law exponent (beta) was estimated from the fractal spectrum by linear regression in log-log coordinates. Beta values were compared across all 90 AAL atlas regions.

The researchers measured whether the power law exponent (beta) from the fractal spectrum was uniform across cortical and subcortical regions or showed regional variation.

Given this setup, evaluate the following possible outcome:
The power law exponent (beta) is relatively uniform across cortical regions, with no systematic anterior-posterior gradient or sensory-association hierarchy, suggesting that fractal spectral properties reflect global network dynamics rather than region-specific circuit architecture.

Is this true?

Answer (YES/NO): NO